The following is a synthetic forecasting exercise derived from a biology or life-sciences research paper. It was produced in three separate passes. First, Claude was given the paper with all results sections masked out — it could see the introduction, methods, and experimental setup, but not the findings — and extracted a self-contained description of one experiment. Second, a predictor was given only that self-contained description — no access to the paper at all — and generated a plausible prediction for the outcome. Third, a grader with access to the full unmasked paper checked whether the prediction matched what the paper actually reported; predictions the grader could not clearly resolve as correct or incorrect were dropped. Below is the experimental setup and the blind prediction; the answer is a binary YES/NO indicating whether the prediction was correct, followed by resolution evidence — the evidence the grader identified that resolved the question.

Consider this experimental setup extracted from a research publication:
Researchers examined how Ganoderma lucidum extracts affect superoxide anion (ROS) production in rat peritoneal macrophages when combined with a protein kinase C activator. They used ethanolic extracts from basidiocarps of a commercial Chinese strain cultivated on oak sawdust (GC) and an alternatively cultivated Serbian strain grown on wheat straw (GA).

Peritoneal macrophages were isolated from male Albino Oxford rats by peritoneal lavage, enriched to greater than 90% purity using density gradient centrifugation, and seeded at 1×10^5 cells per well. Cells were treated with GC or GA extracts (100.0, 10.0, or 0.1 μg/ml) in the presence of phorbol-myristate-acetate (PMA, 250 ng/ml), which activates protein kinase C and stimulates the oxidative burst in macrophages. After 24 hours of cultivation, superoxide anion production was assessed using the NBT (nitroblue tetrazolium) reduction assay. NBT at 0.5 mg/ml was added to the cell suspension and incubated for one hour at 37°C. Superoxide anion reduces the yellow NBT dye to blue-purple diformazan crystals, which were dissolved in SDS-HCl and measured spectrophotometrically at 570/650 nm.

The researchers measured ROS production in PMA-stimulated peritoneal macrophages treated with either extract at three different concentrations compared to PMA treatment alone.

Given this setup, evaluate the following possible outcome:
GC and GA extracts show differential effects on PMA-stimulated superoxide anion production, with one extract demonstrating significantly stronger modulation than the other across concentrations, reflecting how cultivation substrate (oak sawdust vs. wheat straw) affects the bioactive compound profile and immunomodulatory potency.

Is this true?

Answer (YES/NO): YES